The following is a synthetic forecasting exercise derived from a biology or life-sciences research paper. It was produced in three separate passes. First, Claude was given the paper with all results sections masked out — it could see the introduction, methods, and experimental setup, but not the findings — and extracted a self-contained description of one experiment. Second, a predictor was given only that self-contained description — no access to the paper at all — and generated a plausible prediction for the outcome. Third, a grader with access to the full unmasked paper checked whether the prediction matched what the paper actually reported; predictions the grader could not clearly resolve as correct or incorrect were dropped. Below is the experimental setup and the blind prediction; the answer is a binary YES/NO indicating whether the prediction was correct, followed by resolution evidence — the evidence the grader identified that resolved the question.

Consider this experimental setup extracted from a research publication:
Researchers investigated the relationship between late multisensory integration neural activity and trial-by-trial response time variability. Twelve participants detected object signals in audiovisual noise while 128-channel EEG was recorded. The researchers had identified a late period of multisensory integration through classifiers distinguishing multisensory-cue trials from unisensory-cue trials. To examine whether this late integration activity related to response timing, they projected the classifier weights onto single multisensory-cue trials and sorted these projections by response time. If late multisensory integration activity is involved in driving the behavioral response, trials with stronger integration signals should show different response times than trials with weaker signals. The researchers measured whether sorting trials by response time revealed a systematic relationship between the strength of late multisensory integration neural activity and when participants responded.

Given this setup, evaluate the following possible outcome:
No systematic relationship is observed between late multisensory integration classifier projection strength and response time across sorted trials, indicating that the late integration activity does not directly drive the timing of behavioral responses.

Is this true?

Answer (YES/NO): NO